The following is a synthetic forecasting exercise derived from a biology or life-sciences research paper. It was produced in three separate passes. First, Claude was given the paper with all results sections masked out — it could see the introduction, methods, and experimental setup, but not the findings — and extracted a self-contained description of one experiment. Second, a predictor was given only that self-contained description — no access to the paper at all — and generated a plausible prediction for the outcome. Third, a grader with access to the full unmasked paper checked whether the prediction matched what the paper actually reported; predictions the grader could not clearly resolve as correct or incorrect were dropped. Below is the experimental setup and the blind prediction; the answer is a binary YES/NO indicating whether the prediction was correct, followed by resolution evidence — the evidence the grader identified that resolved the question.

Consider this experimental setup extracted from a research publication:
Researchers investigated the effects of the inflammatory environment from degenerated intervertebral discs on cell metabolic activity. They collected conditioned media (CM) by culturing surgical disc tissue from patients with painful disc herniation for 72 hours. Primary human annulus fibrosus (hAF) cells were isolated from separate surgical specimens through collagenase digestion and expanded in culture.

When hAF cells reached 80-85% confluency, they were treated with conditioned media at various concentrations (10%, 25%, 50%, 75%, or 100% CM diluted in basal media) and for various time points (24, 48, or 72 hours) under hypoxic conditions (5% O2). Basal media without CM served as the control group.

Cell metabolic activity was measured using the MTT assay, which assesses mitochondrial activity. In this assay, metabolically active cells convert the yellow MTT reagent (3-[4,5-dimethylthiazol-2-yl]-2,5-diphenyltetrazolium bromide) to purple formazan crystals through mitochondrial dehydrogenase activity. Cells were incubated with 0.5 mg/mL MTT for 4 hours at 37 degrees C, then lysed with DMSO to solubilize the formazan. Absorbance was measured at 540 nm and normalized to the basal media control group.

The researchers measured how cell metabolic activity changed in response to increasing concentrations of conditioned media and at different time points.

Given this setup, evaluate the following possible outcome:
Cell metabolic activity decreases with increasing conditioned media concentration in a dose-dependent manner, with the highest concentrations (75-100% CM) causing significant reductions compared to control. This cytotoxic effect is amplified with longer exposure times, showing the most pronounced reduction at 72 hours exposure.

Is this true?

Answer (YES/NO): YES